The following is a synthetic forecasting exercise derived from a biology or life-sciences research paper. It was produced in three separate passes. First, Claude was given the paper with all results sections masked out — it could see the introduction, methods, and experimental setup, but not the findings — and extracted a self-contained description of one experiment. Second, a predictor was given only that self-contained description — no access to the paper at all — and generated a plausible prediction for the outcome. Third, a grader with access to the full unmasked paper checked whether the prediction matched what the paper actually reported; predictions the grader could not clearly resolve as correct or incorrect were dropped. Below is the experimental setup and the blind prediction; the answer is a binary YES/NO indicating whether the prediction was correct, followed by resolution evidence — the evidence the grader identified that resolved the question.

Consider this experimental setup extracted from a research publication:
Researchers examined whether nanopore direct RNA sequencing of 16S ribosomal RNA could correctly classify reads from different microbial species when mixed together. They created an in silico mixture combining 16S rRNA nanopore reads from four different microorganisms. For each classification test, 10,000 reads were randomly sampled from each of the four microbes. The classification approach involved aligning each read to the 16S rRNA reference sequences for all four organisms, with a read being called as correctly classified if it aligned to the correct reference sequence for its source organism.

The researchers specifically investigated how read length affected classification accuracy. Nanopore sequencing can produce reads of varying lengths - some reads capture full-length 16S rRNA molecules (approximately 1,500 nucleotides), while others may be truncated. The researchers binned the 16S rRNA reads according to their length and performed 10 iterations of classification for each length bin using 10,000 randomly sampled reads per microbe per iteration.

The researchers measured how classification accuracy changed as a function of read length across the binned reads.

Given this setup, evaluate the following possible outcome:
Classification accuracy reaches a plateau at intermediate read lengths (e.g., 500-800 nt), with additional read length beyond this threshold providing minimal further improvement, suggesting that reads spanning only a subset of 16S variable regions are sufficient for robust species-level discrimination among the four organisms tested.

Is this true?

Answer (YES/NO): NO